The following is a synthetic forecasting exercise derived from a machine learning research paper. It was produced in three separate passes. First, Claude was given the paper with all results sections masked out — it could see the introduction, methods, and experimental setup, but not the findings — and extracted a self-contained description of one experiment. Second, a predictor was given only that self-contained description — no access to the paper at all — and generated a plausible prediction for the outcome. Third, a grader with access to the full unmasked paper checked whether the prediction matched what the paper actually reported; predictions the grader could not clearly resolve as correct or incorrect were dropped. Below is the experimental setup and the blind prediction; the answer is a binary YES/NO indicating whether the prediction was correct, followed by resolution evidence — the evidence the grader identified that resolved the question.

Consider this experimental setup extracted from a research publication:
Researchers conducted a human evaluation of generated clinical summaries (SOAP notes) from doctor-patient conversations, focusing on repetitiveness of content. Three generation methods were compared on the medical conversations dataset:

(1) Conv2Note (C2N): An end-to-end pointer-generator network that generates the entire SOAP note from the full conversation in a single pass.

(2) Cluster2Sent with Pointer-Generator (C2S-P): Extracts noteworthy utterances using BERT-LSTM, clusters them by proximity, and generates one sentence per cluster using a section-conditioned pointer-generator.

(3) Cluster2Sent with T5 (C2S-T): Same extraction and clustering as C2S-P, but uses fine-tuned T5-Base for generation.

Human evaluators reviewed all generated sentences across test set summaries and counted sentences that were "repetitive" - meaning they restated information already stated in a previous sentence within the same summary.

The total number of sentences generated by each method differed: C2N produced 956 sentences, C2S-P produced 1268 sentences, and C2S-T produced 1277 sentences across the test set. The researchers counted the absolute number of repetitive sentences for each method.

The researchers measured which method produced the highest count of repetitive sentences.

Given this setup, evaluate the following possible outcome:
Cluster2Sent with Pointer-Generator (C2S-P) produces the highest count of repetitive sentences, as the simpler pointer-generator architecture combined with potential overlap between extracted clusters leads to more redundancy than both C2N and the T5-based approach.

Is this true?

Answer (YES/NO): NO